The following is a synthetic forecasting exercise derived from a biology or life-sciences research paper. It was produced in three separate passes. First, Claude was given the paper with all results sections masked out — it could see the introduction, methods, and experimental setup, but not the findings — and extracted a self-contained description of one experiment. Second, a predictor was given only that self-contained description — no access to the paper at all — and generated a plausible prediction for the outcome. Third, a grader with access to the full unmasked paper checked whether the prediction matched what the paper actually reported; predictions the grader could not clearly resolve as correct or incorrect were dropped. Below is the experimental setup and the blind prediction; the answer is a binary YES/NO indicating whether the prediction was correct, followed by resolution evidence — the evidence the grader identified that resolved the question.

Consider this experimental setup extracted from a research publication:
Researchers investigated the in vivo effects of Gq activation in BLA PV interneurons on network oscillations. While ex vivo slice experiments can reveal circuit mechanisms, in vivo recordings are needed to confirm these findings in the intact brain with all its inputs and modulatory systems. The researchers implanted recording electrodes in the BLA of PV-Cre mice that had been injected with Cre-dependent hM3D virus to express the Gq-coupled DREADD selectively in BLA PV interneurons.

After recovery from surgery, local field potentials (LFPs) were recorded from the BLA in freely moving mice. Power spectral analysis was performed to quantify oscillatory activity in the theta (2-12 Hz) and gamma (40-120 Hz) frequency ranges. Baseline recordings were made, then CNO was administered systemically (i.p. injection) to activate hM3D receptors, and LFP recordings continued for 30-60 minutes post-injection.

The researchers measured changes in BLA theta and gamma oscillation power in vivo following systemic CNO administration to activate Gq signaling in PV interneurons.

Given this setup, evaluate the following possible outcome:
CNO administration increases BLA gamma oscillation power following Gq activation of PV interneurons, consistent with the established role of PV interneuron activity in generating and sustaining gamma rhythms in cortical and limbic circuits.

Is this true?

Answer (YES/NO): NO